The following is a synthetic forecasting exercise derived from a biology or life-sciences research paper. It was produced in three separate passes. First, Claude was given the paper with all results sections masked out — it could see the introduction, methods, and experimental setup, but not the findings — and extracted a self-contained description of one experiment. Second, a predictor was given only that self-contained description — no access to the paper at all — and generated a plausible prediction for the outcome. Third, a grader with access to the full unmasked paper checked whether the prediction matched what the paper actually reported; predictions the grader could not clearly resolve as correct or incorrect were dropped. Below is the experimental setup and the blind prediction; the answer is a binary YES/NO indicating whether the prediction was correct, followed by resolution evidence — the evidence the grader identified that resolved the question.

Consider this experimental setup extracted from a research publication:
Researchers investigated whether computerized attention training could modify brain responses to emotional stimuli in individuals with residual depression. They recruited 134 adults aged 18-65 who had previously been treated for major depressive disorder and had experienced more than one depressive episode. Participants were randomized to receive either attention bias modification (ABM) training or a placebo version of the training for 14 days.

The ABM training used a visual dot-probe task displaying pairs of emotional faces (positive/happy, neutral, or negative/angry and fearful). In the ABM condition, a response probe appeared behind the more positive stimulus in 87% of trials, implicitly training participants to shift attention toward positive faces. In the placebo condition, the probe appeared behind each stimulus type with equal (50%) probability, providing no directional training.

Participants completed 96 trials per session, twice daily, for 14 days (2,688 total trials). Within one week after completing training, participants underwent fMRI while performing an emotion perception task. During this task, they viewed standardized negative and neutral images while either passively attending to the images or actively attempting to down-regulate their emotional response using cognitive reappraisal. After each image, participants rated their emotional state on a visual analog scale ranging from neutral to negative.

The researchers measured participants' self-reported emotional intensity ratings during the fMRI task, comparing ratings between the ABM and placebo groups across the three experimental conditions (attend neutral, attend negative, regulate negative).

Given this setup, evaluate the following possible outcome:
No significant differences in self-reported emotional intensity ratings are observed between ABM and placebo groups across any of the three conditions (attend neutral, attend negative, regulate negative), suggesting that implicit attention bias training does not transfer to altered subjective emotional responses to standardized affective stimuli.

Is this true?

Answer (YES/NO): YES